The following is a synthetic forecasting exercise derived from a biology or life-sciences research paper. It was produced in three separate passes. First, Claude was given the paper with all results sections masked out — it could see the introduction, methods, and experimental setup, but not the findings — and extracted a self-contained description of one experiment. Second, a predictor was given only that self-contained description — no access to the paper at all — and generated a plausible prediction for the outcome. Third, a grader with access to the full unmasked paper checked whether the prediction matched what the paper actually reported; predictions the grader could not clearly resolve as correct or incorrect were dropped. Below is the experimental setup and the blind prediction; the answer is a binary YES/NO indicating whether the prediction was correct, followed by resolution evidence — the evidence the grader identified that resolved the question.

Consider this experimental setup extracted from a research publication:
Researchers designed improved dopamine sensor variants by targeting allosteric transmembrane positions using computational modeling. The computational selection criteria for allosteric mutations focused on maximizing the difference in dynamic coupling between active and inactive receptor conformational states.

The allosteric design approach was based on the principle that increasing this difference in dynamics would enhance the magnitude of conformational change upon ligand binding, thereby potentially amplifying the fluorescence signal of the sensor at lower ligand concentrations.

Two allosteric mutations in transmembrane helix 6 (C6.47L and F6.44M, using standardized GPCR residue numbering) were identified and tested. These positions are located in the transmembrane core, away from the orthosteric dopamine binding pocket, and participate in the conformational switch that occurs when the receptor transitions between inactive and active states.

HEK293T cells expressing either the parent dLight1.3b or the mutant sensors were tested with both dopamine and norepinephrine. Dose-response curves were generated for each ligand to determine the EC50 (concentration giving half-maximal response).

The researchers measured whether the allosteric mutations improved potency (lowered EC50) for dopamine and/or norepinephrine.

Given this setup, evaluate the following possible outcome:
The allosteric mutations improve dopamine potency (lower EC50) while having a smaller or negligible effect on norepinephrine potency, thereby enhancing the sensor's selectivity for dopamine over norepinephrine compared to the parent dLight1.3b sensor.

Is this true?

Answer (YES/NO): NO